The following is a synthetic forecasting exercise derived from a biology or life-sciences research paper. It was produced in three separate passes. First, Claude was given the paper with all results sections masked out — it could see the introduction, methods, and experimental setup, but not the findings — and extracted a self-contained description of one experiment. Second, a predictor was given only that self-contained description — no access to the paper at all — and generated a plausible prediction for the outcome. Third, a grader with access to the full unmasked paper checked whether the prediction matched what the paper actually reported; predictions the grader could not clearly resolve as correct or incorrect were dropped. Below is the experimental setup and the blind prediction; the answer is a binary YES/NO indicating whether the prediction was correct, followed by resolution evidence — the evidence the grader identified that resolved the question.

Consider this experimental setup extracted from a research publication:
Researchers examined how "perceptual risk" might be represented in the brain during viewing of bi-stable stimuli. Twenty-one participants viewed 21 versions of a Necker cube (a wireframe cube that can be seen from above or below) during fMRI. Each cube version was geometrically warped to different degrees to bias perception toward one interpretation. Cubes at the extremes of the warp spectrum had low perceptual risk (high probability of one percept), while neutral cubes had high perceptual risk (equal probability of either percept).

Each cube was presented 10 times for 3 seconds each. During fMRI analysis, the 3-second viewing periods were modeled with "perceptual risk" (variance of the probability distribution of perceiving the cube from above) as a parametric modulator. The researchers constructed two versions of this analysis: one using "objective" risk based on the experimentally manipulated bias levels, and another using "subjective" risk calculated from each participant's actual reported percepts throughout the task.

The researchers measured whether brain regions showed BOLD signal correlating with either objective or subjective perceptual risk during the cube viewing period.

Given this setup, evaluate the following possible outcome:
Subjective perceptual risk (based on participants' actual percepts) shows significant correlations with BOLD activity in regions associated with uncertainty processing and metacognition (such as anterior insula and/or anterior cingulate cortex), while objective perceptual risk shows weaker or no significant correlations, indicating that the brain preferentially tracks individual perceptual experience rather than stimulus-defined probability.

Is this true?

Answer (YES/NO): YES